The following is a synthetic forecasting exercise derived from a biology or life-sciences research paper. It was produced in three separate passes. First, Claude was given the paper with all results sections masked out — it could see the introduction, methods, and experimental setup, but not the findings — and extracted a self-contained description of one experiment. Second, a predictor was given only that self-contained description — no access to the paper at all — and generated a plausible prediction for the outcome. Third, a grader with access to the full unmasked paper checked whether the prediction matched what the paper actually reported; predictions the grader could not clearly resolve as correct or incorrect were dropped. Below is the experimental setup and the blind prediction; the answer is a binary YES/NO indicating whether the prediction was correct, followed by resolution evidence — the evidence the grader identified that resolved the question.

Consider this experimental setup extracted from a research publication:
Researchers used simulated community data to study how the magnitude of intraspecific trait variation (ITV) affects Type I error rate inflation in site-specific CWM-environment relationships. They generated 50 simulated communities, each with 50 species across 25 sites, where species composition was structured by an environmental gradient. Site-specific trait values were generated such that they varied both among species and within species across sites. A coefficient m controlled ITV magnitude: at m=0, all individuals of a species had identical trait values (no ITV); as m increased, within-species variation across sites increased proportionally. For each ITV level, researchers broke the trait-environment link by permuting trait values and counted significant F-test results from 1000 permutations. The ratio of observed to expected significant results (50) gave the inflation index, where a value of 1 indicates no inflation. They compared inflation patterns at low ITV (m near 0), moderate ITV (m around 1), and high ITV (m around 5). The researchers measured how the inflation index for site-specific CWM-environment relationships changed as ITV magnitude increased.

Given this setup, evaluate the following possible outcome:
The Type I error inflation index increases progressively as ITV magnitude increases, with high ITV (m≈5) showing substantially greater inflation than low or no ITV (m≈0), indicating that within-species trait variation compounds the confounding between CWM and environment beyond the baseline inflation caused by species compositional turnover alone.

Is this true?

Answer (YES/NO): NO